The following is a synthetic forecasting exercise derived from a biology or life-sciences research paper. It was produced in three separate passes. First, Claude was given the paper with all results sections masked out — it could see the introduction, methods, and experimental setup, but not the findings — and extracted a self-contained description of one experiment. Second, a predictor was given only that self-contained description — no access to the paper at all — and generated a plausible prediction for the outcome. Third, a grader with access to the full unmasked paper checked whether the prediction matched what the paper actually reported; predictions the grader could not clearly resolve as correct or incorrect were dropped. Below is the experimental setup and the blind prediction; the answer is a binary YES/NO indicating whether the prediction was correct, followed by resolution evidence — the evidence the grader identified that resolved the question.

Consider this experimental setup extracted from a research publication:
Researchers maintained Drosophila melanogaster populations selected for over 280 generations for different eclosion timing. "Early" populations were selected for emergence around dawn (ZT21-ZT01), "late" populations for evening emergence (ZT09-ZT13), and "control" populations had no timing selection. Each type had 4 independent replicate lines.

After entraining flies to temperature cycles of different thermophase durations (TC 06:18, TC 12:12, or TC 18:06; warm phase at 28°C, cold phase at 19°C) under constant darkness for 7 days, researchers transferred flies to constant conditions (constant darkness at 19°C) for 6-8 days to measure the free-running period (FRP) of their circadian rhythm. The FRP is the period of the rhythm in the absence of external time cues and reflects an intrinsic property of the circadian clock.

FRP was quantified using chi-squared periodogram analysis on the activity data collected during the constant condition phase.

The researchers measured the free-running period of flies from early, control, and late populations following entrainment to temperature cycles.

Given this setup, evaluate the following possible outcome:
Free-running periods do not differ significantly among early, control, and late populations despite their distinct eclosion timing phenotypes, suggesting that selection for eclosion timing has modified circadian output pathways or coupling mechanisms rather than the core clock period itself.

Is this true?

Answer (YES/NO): NO